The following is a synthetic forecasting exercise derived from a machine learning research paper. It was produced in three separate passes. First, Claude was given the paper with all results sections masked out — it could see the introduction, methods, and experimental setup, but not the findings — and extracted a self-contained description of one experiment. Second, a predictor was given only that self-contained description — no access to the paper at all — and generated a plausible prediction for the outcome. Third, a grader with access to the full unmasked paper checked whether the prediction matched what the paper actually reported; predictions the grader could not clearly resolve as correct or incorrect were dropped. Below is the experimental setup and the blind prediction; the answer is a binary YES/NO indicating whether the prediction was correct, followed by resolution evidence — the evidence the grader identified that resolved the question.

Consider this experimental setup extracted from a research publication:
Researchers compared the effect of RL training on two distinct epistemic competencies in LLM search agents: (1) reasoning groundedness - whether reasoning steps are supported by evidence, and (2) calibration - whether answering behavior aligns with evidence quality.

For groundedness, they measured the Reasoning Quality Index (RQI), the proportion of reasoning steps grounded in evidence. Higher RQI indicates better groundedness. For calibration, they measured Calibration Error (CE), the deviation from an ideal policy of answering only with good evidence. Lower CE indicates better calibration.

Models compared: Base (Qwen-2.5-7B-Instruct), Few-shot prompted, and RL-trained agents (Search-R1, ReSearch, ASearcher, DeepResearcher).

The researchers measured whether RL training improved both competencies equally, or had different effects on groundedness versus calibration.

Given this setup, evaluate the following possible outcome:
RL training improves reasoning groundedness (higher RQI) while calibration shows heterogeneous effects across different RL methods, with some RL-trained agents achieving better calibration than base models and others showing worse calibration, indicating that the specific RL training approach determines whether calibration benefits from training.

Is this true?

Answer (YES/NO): NO